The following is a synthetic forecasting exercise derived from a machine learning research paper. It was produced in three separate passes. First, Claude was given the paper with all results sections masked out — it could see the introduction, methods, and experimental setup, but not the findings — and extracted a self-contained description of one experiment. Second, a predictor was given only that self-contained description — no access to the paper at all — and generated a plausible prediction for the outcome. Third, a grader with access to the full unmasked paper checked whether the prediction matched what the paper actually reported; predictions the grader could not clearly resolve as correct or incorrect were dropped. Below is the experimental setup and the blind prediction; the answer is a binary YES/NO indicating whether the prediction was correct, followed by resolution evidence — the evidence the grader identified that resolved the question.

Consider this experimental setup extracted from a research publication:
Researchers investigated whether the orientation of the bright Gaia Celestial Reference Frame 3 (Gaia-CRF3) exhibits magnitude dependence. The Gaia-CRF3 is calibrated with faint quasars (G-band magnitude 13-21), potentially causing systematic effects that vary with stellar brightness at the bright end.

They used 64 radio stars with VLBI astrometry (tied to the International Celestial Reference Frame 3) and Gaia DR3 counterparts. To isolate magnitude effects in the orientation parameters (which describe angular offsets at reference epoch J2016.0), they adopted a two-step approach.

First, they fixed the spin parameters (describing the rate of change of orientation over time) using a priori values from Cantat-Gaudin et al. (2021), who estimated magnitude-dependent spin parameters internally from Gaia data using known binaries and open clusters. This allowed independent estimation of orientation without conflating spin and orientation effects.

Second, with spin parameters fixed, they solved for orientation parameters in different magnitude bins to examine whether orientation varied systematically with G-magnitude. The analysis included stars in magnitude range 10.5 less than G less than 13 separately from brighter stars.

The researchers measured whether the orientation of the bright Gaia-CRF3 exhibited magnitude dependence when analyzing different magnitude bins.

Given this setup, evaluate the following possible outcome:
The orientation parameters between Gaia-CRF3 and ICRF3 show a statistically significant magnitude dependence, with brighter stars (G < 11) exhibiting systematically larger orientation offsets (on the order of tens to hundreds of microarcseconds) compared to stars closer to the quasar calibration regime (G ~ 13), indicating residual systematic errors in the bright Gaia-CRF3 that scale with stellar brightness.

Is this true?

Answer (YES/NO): NO